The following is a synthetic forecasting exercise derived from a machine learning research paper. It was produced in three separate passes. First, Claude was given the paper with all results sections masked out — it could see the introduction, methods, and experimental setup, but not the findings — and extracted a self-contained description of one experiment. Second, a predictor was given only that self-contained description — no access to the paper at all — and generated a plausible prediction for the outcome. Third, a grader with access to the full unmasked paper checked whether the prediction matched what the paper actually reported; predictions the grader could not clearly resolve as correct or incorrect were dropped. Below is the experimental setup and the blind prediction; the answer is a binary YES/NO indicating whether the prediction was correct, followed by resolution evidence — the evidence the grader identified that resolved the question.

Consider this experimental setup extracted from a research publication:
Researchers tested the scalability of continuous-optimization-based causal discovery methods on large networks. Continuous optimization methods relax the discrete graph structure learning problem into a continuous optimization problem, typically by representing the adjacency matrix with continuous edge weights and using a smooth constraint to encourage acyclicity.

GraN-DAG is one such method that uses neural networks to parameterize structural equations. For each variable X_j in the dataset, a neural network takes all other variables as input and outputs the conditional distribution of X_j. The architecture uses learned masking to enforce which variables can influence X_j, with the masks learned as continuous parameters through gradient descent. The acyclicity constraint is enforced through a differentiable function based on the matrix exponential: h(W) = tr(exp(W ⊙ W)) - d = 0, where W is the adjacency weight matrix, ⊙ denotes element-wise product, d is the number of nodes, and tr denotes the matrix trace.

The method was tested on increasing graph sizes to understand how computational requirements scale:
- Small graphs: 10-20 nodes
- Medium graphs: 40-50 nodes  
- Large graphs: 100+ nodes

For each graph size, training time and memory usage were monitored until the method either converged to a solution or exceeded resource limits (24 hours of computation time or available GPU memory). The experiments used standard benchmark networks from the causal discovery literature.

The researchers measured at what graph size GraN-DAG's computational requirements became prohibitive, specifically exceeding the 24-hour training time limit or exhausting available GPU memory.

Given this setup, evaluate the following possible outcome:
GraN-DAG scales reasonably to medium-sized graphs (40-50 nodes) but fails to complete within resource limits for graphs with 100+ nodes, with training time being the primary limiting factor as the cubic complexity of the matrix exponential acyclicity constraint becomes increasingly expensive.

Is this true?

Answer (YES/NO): NO